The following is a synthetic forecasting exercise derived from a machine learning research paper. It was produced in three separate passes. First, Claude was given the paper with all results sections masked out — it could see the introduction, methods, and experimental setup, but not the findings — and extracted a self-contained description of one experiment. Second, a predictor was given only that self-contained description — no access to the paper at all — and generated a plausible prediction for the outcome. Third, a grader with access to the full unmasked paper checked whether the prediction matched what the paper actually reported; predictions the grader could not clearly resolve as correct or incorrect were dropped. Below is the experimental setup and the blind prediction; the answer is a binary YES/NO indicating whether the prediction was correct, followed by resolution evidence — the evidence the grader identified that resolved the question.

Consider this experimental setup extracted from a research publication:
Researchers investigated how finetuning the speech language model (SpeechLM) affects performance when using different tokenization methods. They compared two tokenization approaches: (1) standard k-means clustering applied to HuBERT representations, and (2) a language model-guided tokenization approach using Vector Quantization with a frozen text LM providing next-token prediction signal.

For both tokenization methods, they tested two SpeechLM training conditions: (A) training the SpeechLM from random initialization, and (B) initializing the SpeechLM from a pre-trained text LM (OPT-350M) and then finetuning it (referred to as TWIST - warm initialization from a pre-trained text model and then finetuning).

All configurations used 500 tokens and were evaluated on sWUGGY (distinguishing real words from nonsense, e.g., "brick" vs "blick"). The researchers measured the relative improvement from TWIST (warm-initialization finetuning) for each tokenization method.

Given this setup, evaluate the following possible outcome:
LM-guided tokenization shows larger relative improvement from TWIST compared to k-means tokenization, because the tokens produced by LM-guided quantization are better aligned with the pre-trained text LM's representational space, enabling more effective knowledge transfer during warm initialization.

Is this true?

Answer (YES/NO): NO